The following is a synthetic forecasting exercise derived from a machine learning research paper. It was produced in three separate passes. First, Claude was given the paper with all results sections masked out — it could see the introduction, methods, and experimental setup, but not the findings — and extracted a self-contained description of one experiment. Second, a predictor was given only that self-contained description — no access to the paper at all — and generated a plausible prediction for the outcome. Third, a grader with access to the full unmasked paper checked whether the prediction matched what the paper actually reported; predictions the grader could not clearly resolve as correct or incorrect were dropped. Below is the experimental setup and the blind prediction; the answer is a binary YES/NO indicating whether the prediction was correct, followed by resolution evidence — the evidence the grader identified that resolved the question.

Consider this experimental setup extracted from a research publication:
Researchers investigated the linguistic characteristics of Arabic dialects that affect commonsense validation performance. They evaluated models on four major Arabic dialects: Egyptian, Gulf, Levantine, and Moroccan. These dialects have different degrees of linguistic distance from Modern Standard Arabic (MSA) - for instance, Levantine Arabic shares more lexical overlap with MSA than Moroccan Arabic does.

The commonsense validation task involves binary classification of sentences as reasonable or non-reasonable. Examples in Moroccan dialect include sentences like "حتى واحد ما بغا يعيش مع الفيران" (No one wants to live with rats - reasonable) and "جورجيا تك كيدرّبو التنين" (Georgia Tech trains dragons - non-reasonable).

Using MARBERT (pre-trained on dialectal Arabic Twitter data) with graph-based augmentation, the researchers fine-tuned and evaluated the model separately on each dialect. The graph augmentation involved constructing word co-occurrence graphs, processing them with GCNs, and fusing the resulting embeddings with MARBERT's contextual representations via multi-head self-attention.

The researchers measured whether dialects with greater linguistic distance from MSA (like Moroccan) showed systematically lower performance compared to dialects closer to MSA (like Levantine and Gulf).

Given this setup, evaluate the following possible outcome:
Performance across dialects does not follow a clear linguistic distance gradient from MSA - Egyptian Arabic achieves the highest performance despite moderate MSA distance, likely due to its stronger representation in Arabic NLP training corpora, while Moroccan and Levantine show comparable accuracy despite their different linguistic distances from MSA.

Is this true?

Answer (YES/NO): NO